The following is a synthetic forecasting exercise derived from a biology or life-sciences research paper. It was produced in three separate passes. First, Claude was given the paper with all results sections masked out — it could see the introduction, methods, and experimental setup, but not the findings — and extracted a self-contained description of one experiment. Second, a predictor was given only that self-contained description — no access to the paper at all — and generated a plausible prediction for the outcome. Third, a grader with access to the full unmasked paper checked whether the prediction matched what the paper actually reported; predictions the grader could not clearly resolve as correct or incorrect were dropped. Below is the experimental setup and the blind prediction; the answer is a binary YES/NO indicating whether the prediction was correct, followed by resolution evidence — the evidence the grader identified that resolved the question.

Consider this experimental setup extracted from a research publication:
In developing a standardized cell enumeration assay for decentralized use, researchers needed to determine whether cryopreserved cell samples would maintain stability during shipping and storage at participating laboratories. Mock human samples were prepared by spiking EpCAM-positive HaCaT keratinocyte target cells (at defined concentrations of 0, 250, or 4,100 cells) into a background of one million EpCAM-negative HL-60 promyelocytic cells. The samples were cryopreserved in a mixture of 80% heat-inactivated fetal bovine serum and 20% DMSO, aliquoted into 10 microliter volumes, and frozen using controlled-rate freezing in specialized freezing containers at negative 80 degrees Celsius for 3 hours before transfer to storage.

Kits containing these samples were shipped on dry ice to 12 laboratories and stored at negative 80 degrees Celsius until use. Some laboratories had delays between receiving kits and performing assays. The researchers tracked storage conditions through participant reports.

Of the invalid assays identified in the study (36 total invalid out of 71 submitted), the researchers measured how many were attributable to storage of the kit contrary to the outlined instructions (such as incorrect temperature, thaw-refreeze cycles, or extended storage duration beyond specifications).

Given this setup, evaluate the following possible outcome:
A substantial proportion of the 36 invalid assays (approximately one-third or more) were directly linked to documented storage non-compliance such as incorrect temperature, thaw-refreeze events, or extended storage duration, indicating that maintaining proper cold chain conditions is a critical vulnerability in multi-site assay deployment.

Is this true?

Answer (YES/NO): NO